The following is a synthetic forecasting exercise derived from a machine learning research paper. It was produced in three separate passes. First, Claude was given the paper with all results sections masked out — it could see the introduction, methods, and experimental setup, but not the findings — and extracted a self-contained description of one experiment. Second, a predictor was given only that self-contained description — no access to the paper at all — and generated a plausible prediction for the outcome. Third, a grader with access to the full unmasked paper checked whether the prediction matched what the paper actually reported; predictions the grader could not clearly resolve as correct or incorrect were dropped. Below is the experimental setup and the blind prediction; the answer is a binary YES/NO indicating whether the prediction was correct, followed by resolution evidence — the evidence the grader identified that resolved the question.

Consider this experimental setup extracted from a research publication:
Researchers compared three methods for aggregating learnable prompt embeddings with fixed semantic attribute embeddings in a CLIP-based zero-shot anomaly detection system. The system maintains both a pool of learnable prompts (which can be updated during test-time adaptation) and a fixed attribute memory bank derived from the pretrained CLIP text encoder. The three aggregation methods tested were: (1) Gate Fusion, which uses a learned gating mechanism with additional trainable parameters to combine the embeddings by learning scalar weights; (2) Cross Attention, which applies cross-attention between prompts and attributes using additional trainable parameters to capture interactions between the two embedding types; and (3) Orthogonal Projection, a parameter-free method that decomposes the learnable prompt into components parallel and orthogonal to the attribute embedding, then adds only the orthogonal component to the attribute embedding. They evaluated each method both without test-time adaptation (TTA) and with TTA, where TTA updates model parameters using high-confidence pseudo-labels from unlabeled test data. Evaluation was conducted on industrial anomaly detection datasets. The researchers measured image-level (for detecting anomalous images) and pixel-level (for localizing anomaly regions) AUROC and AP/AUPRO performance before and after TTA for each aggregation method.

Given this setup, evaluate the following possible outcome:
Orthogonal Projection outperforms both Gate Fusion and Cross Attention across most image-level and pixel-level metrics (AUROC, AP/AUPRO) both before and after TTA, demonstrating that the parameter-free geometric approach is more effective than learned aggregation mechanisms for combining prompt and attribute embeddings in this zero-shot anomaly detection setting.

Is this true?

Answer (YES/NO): NO